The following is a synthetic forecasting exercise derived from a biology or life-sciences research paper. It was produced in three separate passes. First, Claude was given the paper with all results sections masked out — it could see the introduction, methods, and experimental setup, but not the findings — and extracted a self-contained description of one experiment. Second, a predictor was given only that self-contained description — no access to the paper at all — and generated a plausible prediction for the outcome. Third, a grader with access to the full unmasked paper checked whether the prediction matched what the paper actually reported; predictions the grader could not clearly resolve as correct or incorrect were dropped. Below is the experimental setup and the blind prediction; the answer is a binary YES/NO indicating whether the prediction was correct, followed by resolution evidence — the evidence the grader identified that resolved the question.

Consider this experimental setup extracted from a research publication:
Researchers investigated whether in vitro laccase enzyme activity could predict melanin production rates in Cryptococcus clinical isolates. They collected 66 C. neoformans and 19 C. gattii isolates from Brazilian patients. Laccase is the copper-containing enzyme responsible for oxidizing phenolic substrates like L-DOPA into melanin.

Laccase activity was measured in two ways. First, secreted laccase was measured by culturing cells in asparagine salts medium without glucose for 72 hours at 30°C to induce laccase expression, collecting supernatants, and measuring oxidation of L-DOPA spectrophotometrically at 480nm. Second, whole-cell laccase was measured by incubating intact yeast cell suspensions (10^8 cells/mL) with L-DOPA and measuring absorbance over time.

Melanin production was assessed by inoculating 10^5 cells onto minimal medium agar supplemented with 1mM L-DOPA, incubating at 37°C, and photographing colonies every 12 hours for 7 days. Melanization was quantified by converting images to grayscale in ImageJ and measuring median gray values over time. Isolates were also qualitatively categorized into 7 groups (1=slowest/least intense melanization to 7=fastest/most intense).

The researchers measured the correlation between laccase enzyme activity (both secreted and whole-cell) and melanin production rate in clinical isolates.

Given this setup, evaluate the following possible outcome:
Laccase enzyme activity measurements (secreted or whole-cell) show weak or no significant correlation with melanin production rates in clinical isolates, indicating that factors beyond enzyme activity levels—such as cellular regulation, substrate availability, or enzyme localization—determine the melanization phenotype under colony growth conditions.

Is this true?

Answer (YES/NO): NO